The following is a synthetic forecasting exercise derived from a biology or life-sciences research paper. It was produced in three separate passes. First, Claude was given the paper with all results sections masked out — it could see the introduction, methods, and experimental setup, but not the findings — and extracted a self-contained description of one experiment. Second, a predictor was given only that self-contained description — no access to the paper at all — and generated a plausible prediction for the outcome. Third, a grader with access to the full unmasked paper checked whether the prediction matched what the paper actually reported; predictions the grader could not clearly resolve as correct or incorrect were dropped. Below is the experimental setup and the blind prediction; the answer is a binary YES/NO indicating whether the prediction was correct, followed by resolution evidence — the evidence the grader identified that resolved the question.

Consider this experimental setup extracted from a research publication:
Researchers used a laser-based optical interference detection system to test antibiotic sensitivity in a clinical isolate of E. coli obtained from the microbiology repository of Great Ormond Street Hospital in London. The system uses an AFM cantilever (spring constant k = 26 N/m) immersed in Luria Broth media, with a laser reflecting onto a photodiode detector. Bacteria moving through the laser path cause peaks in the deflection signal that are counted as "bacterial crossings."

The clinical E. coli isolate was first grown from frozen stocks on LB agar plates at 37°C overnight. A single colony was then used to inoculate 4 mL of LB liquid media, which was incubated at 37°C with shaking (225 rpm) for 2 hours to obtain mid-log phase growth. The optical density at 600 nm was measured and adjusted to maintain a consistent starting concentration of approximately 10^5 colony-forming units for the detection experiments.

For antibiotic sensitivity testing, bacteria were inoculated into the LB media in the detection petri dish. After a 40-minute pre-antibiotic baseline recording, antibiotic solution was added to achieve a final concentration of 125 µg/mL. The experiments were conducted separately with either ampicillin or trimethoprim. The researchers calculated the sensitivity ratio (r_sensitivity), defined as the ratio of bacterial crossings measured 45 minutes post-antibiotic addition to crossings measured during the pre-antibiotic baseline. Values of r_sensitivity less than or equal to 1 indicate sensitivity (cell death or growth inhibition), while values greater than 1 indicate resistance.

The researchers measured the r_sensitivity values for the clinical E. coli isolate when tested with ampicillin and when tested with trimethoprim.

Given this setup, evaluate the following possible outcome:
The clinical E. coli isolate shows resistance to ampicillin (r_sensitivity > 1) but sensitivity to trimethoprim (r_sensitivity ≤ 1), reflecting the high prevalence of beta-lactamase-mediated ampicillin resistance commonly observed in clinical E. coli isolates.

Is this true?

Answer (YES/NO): NO